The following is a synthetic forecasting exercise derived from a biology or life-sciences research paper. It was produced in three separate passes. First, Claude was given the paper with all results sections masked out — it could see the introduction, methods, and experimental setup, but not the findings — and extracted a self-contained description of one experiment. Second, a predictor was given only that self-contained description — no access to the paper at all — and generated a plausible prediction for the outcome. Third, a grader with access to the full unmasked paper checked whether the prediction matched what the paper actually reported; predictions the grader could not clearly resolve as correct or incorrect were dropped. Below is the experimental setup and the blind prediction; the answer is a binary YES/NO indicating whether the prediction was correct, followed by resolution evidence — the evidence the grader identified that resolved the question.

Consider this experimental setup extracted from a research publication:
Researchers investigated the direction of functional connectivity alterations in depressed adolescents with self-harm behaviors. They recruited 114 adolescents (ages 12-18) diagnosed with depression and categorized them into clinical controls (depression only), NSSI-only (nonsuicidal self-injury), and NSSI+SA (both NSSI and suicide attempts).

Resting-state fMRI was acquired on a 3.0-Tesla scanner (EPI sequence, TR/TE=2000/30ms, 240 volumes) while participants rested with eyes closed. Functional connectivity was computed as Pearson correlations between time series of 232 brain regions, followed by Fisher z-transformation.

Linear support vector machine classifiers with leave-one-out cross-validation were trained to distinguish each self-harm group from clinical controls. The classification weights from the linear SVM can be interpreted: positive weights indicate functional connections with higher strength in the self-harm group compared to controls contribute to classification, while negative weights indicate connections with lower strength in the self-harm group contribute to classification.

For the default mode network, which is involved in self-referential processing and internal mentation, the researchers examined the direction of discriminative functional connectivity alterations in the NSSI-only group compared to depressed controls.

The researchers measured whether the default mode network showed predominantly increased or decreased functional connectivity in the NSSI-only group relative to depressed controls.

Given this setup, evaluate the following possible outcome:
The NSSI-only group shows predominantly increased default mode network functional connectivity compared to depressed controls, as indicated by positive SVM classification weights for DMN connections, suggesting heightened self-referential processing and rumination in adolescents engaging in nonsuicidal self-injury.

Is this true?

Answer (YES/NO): NO